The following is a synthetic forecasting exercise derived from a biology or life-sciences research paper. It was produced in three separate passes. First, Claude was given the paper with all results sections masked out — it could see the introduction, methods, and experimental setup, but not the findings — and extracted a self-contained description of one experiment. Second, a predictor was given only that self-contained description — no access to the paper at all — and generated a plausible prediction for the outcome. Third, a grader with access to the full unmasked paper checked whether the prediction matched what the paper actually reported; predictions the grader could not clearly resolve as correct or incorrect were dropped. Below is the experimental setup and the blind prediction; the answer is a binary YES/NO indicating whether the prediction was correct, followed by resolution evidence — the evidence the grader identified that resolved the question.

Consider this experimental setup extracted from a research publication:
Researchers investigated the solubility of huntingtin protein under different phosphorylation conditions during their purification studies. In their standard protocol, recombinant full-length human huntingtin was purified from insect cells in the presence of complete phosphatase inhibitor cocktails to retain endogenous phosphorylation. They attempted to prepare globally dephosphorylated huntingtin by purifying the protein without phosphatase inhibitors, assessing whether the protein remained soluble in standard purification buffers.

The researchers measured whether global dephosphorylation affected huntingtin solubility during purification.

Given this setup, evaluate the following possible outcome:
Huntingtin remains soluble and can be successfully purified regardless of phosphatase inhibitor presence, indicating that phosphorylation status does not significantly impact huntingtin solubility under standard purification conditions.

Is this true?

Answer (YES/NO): NO